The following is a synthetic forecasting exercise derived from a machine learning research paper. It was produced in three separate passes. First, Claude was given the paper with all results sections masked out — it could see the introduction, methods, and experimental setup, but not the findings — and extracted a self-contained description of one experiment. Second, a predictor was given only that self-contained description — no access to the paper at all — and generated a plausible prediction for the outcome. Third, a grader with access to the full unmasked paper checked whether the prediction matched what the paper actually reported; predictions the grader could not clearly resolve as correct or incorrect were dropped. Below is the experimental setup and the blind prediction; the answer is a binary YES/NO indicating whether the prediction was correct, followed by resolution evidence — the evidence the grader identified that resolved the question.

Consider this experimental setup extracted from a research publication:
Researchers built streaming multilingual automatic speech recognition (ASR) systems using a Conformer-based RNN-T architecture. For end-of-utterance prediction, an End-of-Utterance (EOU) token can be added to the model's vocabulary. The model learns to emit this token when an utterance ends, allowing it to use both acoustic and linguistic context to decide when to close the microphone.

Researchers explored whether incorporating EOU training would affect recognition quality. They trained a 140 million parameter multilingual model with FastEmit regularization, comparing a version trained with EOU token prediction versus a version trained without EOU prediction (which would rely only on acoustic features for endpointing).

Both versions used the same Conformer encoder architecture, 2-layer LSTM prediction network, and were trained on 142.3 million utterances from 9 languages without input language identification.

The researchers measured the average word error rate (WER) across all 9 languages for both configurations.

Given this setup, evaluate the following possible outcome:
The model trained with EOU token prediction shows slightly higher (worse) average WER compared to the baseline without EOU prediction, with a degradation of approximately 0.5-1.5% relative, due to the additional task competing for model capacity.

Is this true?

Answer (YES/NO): NO